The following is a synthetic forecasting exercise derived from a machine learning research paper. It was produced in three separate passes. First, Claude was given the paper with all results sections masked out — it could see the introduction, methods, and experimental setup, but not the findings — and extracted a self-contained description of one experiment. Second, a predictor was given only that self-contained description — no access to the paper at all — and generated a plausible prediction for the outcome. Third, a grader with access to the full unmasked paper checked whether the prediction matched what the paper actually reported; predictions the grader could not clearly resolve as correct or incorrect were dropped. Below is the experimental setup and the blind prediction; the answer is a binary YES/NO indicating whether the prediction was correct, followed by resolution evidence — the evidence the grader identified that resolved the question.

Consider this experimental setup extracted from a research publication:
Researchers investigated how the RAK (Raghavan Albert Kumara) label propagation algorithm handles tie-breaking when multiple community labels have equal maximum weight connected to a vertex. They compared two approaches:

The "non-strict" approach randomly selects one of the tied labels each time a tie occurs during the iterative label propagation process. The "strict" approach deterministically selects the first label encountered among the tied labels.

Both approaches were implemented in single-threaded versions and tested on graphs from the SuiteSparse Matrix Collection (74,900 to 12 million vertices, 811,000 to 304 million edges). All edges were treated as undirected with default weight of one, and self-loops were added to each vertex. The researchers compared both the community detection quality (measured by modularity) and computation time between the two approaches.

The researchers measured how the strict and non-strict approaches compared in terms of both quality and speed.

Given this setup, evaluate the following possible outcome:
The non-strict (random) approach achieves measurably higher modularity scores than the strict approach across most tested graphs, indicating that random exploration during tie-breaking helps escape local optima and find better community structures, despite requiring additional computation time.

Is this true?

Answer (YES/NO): NO